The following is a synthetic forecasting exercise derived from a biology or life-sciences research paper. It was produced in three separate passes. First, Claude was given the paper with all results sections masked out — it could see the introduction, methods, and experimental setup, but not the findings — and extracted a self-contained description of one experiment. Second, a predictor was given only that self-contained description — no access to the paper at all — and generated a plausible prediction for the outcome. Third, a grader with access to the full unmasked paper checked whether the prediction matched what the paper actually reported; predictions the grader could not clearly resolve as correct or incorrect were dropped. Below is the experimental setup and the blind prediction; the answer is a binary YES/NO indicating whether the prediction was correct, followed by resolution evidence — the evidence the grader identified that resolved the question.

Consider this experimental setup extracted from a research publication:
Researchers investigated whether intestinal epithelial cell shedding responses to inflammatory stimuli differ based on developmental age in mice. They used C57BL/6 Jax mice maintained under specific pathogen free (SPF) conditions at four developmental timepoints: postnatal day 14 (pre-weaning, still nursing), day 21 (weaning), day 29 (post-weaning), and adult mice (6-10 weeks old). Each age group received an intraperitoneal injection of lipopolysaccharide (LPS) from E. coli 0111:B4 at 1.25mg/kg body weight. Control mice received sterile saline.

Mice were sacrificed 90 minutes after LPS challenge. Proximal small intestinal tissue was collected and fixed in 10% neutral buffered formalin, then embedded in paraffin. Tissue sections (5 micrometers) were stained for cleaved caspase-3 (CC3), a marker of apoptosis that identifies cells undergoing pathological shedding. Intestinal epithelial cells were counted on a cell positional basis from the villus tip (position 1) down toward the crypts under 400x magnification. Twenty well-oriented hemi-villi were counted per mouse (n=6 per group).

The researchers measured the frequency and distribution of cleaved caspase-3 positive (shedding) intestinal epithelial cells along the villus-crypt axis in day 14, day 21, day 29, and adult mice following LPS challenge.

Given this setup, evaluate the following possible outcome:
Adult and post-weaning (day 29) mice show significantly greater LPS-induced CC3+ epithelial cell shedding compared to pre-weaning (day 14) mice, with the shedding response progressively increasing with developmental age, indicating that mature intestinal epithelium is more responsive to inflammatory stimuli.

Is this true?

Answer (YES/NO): YES